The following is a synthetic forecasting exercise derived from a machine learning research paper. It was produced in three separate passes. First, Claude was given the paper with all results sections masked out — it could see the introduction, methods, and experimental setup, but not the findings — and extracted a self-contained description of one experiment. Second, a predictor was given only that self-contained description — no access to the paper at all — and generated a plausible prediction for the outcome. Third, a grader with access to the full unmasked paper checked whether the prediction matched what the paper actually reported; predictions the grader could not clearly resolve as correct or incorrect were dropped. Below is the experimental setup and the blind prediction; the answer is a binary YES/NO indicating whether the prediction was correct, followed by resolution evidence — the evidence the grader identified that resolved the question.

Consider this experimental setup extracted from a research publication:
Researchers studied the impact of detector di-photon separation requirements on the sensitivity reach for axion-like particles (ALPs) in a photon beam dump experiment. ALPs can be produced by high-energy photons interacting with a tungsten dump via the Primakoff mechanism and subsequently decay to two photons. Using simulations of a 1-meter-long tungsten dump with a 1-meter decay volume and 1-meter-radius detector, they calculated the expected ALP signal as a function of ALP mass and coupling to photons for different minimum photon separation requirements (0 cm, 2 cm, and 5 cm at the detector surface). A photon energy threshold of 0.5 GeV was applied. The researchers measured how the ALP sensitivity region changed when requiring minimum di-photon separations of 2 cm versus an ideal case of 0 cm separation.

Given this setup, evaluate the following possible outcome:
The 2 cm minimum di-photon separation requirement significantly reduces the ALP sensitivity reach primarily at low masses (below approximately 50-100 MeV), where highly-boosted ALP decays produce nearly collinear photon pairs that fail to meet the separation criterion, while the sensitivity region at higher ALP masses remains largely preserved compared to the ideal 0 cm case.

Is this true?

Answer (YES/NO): NO